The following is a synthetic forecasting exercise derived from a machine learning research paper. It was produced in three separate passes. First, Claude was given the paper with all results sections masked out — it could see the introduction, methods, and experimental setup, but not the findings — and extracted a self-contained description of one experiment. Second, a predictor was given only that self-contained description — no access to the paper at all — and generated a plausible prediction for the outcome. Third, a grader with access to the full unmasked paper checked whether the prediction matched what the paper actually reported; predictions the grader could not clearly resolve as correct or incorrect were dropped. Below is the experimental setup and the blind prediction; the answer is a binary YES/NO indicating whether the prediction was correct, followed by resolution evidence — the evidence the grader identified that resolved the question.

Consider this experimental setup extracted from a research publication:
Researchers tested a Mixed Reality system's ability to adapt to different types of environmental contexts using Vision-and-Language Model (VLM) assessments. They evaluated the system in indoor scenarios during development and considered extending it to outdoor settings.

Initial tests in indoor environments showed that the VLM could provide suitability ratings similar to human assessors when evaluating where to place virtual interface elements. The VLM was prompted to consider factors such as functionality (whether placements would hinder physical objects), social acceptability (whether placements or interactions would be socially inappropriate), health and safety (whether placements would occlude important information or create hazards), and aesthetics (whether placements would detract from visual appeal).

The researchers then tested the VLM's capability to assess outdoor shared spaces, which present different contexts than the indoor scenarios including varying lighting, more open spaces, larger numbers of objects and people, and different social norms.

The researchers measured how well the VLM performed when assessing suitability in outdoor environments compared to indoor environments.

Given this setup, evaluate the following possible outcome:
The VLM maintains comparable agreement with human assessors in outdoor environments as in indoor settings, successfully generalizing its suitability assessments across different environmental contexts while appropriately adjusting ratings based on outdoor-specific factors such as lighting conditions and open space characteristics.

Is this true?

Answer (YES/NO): NO